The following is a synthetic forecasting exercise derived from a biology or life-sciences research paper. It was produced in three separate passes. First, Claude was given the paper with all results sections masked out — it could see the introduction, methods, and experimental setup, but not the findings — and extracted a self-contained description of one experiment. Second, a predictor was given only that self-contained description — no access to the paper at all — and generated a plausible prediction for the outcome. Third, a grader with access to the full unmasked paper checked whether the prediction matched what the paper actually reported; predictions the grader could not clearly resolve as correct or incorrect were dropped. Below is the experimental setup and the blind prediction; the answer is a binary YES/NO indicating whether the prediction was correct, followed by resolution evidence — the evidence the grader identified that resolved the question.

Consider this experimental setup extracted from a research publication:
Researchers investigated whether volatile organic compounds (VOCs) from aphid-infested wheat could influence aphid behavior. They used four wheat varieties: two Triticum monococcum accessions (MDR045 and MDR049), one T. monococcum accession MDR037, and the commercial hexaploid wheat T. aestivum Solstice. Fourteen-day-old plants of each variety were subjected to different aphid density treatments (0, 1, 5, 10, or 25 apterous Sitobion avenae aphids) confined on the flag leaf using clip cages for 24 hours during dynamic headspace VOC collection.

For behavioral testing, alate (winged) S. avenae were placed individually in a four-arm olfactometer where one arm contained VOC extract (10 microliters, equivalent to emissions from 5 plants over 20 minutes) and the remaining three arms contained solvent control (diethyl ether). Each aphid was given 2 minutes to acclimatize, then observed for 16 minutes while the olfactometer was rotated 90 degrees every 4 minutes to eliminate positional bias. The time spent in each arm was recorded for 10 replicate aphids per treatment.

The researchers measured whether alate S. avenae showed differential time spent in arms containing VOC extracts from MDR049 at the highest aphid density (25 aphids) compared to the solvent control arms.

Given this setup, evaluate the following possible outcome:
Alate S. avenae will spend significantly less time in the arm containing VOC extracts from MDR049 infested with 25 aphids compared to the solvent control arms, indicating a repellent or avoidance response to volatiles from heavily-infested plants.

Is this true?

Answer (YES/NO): YES